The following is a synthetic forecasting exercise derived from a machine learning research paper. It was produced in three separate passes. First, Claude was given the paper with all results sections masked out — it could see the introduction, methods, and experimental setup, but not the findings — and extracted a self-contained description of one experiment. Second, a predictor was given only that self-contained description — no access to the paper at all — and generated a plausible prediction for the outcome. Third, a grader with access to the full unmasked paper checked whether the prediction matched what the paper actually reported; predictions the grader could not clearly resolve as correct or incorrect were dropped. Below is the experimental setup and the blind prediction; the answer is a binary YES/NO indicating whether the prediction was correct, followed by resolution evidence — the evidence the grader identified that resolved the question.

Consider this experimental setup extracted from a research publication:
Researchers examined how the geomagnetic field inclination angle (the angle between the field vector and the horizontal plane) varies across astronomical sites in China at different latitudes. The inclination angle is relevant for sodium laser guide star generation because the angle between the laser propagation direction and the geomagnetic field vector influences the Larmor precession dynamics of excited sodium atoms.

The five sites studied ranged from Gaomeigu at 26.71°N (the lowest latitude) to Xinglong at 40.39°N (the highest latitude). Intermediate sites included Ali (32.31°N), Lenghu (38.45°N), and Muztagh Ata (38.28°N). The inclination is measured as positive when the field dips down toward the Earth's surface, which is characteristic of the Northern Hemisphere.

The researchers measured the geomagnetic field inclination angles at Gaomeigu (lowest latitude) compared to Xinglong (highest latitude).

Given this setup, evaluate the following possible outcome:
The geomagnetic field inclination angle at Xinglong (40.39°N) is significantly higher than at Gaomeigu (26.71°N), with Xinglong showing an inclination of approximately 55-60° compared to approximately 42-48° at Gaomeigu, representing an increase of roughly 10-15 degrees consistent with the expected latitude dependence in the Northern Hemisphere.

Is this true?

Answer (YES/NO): NO